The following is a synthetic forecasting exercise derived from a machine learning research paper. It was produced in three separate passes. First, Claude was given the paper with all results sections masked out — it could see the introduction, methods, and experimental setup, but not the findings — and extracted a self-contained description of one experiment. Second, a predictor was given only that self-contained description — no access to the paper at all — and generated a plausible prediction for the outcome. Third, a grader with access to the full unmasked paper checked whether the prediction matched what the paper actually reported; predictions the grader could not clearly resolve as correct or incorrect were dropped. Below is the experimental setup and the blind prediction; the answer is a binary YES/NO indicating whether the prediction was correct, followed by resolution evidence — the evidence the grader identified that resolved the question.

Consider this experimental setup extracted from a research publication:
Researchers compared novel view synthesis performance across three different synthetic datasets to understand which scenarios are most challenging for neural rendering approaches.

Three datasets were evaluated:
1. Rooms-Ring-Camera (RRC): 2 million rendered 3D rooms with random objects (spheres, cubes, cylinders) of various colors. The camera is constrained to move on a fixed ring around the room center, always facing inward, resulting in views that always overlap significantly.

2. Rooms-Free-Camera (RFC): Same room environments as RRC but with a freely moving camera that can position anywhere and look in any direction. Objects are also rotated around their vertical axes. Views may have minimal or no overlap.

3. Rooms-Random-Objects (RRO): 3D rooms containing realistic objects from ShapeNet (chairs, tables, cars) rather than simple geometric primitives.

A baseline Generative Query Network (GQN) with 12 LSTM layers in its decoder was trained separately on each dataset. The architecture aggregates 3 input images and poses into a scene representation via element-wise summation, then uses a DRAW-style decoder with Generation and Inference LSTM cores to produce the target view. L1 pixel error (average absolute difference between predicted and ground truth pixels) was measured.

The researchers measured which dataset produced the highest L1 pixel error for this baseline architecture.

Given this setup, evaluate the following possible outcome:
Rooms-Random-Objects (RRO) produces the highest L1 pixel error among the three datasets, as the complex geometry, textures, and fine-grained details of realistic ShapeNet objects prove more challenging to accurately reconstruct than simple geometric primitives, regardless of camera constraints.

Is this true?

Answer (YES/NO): NO